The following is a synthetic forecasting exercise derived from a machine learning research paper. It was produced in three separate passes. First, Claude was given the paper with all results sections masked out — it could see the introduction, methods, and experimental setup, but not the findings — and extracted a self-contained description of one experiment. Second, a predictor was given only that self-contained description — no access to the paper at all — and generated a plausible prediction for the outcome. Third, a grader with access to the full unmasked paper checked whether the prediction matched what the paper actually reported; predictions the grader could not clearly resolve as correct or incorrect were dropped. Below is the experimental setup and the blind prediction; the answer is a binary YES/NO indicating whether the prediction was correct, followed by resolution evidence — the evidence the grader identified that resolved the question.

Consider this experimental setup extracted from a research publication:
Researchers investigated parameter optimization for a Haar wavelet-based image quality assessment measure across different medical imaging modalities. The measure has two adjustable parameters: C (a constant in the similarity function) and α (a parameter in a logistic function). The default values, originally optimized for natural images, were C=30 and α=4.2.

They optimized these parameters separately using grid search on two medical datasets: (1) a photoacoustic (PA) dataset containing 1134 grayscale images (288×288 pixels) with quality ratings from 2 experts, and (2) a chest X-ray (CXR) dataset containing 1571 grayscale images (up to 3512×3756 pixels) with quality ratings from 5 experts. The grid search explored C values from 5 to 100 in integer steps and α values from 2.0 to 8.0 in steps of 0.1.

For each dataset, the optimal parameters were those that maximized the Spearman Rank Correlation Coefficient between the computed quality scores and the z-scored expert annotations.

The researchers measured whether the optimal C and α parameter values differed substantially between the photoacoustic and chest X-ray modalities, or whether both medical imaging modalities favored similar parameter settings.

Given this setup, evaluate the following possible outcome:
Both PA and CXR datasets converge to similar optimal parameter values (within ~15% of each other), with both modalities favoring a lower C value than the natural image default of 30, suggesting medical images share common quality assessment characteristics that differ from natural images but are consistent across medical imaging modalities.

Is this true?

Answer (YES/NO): NO